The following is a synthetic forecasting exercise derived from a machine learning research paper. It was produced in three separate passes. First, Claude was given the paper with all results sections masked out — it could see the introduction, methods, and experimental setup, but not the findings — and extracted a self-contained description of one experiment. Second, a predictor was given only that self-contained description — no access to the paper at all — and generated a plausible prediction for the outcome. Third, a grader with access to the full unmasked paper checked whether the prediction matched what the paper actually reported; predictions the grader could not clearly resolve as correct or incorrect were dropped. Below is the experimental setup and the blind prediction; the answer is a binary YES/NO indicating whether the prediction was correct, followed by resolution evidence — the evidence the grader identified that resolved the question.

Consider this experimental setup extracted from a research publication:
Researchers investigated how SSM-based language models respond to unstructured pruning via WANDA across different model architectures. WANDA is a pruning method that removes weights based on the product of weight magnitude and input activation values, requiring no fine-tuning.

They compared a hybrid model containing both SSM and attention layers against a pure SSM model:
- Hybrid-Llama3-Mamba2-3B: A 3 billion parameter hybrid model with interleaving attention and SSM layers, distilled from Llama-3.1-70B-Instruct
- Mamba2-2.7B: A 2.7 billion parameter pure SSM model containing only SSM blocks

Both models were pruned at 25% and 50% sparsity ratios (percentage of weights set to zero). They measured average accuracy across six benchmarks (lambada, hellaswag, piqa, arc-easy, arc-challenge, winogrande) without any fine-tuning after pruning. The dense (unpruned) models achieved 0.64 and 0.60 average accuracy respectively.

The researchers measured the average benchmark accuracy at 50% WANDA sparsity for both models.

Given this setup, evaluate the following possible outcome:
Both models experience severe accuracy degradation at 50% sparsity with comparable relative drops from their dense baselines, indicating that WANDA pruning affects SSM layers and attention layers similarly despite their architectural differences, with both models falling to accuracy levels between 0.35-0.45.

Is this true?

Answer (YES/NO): NO